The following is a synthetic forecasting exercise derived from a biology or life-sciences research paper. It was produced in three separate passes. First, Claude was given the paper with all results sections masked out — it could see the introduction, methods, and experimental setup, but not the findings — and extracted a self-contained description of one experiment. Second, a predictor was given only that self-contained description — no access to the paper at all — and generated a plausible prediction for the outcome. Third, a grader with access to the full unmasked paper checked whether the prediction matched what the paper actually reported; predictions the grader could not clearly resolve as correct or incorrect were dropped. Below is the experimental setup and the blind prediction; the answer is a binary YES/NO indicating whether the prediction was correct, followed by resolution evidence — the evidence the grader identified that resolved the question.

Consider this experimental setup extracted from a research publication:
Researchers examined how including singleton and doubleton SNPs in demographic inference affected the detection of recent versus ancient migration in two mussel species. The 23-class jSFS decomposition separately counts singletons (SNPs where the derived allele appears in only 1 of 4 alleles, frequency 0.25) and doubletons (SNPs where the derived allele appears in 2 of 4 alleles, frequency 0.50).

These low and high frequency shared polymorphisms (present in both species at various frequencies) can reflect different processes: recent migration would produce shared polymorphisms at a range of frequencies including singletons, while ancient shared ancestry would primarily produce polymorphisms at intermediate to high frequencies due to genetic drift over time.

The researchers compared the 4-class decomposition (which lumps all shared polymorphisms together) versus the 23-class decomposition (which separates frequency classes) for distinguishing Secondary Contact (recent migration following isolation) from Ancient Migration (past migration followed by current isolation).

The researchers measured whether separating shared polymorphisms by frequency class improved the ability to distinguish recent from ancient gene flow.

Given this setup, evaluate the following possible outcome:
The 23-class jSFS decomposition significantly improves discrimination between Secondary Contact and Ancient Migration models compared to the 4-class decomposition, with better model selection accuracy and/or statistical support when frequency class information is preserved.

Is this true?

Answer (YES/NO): YES